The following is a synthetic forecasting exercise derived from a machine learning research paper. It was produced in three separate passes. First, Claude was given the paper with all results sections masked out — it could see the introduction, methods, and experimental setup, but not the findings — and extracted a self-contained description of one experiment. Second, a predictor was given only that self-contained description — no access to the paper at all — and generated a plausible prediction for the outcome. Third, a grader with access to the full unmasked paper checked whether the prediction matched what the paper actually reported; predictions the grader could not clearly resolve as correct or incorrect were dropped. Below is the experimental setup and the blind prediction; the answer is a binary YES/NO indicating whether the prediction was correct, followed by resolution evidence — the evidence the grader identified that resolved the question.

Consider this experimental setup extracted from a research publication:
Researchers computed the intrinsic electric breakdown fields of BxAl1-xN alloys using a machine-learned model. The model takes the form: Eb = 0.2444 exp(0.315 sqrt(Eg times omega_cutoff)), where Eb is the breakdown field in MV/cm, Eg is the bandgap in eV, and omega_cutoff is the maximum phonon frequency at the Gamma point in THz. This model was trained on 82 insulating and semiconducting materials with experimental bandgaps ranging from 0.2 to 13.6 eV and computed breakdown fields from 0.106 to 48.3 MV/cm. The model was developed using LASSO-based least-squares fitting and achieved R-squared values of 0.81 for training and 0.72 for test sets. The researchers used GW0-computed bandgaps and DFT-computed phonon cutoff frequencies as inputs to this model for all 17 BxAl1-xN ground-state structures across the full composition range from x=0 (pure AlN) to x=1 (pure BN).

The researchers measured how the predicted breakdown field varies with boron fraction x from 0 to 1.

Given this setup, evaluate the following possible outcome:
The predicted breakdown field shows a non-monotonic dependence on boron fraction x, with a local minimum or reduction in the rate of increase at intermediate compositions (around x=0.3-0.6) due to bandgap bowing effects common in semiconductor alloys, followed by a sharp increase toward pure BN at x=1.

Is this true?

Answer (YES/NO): NO